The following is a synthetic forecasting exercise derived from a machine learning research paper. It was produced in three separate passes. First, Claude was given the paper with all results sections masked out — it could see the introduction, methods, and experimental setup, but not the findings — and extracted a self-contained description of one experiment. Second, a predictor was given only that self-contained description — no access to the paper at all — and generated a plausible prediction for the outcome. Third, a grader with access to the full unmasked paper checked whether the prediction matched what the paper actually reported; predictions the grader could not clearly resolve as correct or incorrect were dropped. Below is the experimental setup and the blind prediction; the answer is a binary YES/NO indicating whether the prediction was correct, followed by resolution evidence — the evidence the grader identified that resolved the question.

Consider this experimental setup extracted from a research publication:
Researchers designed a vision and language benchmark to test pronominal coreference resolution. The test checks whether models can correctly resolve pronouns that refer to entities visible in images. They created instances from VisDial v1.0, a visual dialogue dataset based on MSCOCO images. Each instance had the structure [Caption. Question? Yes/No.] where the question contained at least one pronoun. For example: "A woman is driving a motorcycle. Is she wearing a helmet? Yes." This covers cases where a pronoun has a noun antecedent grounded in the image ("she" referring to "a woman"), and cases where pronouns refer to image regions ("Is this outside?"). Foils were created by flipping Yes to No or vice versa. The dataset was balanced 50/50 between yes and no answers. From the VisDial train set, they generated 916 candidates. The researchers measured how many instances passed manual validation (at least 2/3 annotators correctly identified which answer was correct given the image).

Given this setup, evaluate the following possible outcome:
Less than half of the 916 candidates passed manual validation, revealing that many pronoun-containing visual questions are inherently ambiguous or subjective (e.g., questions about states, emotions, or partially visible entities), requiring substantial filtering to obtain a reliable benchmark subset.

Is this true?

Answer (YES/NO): NO